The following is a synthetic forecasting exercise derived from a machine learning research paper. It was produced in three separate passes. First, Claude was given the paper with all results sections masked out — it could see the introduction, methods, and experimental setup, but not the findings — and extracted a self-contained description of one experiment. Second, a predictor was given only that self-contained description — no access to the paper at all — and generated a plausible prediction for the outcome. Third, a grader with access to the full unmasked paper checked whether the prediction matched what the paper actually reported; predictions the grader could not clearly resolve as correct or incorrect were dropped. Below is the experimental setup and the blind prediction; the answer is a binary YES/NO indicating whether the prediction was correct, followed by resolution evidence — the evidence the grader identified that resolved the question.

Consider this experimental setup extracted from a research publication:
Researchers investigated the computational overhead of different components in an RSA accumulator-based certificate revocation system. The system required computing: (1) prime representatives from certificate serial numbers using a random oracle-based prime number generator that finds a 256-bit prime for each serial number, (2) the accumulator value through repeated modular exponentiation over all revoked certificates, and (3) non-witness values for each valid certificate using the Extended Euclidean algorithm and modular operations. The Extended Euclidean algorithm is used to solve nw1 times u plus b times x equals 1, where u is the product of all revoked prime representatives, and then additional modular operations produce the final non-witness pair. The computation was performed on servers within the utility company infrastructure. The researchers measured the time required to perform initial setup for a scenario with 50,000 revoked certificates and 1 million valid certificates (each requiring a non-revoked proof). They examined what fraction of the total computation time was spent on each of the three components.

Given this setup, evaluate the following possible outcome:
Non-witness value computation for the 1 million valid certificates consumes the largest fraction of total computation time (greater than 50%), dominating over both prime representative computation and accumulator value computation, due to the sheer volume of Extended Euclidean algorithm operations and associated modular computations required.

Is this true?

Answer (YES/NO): YES